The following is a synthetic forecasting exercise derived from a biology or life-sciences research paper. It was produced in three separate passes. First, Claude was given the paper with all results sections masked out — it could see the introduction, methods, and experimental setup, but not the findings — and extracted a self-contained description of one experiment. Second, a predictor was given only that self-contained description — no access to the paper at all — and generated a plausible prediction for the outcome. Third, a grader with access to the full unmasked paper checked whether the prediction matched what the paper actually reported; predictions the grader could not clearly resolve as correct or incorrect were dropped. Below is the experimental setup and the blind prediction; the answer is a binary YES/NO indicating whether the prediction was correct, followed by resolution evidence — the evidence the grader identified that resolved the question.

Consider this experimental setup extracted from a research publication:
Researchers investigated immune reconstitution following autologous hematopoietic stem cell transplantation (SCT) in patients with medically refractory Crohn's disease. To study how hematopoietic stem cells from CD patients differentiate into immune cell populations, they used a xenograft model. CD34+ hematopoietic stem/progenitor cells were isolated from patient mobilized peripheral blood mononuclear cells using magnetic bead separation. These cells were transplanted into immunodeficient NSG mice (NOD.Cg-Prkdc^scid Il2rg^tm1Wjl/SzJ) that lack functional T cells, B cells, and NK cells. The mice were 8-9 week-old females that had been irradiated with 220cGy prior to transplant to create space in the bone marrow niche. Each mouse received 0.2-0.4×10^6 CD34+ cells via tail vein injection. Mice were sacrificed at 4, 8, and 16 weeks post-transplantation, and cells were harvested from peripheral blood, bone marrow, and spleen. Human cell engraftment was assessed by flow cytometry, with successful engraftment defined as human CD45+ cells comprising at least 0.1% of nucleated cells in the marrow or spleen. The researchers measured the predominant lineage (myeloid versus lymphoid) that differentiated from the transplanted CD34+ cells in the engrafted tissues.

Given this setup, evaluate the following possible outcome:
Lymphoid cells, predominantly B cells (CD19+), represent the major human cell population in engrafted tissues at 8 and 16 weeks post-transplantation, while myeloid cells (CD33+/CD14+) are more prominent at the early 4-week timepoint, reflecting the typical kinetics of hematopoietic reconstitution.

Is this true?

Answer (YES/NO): NO